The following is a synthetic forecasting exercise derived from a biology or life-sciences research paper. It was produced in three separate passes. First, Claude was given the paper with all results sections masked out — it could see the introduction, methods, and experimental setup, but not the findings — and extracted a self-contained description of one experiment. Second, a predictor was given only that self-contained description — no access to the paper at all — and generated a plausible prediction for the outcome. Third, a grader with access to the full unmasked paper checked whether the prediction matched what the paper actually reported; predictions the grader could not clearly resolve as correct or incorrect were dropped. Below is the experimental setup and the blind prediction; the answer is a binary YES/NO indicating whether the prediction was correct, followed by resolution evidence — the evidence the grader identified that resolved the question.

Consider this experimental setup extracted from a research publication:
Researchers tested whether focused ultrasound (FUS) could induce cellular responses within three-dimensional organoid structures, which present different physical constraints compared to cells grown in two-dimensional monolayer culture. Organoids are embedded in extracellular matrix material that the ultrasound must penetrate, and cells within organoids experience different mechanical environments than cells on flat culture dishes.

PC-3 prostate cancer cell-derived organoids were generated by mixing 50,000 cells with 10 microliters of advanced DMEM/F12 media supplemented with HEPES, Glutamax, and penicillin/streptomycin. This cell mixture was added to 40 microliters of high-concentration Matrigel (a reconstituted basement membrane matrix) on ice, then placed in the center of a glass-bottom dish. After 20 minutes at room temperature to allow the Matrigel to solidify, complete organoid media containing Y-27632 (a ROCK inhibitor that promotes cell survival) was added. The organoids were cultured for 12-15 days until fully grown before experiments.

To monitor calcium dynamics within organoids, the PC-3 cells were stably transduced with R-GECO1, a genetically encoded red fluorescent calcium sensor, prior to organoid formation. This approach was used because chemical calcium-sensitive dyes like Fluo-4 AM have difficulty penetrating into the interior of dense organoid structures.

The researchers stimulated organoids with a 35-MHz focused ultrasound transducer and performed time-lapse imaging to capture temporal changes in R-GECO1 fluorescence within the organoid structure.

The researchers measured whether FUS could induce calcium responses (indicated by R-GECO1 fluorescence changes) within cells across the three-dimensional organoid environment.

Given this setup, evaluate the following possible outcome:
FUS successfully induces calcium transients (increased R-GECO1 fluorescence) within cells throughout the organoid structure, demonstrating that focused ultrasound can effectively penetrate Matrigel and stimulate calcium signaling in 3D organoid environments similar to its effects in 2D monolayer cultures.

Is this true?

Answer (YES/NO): YES